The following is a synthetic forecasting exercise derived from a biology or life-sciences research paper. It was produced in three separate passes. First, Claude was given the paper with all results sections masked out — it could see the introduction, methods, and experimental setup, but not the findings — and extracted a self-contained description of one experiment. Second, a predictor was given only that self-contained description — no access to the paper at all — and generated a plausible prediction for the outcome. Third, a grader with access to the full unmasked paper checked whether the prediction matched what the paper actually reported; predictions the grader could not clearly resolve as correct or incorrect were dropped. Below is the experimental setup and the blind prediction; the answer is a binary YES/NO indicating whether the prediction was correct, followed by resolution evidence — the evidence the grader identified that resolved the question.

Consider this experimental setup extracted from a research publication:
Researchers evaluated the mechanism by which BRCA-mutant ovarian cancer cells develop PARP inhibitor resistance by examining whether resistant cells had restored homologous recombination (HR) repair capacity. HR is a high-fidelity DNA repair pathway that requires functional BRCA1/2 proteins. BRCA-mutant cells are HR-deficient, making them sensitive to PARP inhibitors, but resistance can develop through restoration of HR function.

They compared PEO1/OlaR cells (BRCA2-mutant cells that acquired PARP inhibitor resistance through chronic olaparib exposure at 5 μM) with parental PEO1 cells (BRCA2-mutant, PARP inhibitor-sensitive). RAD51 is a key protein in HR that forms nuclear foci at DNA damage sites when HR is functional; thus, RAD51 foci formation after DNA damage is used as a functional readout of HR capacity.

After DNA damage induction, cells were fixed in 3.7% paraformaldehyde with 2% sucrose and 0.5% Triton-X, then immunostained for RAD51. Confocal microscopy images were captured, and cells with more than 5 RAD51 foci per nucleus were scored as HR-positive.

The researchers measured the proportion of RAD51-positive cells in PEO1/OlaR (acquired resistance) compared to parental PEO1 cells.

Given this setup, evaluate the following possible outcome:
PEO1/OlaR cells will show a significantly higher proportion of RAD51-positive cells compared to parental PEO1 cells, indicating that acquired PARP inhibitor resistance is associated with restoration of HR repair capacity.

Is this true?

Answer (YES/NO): YES